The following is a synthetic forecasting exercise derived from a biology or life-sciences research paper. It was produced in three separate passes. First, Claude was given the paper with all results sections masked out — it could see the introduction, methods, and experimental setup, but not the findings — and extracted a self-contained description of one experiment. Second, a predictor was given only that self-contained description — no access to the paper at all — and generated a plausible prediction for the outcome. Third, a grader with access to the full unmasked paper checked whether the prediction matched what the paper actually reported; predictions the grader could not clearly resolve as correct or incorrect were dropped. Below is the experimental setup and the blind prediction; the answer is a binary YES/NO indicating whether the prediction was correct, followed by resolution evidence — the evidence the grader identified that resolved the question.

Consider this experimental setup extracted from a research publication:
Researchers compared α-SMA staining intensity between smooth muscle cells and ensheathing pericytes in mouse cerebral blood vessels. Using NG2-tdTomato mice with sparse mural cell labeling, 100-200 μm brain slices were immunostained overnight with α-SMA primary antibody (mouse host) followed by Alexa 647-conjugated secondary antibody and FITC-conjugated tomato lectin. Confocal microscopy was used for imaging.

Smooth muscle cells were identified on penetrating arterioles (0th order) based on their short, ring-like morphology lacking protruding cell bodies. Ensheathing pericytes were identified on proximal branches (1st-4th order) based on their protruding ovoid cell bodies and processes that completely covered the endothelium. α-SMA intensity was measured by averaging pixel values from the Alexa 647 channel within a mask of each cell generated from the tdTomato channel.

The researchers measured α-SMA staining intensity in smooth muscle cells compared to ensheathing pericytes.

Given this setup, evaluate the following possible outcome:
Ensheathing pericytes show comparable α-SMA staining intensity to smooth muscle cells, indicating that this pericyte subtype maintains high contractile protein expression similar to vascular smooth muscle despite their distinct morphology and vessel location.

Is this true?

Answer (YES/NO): YES